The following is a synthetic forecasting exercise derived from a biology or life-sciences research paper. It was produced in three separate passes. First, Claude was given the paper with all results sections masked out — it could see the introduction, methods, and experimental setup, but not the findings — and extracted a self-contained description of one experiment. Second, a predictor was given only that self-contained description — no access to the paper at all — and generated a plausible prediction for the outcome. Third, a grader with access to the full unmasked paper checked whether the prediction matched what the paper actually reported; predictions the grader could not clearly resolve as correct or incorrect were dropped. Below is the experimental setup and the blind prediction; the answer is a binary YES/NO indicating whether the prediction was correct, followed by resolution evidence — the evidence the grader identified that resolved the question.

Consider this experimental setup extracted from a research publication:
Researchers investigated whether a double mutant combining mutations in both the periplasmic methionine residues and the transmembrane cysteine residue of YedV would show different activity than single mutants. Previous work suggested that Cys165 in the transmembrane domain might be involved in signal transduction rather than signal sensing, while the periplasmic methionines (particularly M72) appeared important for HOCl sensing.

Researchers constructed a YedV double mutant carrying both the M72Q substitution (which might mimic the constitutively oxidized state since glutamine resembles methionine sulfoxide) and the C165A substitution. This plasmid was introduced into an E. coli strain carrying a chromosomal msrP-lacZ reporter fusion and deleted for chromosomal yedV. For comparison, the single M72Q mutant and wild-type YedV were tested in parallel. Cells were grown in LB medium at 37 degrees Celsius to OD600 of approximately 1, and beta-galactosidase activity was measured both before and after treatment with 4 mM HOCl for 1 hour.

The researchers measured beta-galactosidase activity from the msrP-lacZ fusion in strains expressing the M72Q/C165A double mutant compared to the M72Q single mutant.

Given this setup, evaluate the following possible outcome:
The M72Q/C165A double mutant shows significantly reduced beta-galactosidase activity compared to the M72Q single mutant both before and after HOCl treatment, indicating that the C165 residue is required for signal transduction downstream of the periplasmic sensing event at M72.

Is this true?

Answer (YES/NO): YES